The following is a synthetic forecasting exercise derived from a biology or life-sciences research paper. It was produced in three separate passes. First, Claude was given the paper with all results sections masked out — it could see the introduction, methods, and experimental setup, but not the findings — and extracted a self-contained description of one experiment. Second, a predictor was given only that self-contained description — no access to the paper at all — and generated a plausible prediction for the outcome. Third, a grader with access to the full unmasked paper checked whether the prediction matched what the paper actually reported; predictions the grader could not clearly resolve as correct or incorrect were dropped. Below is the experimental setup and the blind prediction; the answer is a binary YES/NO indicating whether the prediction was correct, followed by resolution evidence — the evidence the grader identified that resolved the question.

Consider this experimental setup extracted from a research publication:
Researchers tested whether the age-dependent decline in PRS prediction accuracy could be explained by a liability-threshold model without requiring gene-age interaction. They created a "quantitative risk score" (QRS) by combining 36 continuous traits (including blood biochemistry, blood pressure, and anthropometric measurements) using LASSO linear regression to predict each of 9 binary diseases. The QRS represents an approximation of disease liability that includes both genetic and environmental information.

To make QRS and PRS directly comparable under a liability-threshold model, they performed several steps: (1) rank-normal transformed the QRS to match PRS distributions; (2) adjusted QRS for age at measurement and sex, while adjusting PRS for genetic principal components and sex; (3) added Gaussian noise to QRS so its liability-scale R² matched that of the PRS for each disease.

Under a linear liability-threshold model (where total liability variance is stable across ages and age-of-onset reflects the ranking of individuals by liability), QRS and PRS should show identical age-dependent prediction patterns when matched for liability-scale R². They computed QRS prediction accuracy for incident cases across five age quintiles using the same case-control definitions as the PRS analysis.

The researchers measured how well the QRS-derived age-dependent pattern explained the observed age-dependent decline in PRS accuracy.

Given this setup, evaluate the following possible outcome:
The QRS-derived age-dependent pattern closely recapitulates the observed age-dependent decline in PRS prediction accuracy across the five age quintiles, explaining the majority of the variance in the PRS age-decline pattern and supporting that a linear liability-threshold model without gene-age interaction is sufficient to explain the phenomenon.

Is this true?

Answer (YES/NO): NO